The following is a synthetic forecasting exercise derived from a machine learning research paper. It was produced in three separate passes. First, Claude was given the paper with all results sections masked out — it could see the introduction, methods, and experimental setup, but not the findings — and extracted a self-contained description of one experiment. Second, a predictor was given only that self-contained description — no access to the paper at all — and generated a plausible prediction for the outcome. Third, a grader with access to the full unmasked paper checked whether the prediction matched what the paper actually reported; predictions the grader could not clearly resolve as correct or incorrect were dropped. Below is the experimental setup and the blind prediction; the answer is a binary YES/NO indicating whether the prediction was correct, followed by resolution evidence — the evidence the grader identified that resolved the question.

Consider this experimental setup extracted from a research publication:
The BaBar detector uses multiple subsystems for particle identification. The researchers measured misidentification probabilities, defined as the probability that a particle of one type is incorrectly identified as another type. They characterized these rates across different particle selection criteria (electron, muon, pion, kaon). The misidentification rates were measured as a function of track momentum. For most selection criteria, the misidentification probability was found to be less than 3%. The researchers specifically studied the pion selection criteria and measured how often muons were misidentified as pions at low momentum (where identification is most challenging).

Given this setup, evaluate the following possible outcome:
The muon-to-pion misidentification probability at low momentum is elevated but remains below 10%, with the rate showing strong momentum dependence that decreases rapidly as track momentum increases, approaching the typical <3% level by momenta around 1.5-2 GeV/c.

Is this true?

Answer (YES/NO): NO